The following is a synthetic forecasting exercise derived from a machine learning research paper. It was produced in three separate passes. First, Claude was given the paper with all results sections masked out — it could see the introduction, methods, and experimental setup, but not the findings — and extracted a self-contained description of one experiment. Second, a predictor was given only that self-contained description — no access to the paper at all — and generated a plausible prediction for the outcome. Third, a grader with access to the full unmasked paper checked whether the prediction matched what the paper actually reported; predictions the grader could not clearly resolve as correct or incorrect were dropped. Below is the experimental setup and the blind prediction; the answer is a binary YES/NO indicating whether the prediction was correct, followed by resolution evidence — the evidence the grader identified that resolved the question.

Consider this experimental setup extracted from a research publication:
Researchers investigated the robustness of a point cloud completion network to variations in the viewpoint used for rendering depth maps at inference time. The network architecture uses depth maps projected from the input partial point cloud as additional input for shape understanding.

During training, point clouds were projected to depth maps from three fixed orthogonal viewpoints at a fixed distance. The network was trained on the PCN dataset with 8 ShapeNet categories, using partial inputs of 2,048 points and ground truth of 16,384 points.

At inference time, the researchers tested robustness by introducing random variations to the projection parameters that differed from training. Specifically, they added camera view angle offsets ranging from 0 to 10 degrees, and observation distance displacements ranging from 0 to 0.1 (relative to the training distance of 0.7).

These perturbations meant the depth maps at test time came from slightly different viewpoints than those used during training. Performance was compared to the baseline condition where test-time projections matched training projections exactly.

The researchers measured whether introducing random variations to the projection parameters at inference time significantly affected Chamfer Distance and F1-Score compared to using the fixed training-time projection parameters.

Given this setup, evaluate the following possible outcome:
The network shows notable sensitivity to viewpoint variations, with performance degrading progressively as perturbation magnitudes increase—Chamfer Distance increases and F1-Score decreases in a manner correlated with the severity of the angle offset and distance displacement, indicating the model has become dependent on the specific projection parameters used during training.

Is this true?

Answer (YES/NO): NO